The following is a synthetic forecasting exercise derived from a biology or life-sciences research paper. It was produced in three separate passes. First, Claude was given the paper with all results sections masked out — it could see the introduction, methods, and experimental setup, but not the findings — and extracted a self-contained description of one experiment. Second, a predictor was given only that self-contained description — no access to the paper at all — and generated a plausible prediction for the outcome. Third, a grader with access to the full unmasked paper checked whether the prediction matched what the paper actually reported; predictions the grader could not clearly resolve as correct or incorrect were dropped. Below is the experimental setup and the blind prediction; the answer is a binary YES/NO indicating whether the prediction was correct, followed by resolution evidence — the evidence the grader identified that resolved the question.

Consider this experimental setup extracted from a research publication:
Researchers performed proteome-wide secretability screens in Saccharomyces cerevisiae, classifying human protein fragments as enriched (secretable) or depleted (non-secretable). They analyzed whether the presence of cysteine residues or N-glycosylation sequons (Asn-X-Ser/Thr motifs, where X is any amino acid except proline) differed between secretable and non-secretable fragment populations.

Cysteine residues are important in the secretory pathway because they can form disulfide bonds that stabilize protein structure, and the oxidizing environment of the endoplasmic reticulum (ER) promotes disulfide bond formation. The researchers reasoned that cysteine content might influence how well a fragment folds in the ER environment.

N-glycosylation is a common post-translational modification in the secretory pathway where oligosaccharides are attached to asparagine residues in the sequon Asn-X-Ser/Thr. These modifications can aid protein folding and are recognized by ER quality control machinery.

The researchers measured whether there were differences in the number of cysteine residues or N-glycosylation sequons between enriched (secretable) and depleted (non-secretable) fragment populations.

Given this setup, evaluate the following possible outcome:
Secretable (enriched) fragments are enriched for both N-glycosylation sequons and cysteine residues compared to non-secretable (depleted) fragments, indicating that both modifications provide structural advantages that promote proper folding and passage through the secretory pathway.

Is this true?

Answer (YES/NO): NO